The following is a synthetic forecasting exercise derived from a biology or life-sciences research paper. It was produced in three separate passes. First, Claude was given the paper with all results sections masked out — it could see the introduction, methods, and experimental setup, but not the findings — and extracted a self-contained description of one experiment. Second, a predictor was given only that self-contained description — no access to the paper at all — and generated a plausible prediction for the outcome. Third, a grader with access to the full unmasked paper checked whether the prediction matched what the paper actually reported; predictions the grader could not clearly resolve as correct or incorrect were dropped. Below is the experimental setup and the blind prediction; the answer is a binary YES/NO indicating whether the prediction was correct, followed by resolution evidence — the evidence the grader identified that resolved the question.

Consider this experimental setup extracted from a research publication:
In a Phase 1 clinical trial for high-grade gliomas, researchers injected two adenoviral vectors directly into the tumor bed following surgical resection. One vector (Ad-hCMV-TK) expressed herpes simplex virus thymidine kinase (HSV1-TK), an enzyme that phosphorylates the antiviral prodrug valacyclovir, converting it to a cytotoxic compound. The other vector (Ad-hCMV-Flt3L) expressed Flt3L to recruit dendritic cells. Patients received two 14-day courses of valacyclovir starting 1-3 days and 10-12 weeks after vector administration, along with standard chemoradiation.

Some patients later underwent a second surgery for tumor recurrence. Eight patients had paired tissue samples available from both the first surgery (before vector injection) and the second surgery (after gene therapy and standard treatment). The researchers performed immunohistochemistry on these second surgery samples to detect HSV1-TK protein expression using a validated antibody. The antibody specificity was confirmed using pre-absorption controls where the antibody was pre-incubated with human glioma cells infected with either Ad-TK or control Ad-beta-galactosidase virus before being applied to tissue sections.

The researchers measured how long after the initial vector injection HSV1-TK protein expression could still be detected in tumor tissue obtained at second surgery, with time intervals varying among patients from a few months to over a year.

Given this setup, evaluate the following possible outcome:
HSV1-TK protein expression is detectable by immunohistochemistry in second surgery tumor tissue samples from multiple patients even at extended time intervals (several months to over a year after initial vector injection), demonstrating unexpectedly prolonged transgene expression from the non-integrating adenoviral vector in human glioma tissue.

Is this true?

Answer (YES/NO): YES